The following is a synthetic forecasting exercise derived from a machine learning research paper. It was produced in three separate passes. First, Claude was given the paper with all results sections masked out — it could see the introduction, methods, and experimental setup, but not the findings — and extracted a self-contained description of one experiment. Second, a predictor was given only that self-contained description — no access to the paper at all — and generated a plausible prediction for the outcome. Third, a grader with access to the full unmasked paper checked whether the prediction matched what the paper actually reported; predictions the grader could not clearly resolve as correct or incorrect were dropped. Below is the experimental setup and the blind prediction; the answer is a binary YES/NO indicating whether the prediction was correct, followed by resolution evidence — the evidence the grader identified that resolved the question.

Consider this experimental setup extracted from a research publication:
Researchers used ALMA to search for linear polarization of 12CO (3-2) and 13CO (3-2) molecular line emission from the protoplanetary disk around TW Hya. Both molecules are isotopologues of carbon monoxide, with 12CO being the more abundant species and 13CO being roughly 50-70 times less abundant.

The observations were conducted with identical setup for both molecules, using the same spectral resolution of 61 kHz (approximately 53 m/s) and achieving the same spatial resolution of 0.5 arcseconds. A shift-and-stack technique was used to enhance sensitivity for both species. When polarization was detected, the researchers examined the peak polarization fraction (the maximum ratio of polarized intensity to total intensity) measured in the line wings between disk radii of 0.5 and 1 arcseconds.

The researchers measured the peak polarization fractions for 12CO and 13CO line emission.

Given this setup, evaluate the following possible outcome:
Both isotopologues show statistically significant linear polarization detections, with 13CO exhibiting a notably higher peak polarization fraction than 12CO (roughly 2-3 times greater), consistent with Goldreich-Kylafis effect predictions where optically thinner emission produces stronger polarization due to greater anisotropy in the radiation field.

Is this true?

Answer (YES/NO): NO